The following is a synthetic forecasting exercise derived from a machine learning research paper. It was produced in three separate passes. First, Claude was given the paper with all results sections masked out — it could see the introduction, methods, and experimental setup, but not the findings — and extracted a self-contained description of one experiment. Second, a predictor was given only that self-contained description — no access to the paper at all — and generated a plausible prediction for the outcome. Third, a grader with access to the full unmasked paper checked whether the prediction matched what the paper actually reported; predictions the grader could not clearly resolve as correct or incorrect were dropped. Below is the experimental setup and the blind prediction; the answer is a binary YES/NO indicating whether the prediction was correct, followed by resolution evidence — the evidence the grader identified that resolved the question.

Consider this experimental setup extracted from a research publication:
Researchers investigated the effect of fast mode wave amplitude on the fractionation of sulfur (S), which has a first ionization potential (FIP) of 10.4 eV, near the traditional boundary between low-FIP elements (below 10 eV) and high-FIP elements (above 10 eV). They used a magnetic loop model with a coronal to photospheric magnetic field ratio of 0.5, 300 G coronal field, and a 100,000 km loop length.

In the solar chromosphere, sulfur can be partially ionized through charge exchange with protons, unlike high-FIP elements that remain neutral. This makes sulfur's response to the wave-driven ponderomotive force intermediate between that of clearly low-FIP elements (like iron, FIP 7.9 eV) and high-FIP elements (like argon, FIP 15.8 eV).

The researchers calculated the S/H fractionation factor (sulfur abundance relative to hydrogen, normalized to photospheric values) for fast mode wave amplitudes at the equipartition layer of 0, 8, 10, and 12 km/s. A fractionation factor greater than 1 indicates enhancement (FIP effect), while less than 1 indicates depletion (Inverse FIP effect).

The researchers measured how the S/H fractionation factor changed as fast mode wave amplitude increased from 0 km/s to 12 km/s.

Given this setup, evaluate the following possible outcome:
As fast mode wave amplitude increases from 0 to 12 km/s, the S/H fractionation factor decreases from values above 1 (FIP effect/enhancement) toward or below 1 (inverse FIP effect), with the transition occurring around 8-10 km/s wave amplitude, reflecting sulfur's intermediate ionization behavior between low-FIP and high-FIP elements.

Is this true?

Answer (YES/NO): NO